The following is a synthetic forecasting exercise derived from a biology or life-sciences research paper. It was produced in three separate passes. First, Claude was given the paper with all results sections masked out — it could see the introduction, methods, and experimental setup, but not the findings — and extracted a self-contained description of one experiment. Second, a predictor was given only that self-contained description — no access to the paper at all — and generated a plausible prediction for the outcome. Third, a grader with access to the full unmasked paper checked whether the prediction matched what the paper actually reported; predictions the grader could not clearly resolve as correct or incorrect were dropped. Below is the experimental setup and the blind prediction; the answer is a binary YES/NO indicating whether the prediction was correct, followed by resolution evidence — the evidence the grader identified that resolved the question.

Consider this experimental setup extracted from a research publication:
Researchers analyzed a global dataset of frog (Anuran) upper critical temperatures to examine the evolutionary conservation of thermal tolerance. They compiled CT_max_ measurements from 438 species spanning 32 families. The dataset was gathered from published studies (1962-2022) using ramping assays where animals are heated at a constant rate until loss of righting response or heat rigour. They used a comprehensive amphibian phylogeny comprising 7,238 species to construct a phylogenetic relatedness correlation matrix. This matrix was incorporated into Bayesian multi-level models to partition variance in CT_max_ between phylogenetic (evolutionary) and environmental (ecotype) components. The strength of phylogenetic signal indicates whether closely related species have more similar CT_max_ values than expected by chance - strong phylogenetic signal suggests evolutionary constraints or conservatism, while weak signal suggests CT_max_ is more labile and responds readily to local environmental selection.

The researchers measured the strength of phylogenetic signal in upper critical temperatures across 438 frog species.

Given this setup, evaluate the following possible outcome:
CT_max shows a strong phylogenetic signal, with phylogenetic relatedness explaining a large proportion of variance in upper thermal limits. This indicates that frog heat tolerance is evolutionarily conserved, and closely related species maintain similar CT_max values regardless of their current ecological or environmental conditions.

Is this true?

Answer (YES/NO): YES